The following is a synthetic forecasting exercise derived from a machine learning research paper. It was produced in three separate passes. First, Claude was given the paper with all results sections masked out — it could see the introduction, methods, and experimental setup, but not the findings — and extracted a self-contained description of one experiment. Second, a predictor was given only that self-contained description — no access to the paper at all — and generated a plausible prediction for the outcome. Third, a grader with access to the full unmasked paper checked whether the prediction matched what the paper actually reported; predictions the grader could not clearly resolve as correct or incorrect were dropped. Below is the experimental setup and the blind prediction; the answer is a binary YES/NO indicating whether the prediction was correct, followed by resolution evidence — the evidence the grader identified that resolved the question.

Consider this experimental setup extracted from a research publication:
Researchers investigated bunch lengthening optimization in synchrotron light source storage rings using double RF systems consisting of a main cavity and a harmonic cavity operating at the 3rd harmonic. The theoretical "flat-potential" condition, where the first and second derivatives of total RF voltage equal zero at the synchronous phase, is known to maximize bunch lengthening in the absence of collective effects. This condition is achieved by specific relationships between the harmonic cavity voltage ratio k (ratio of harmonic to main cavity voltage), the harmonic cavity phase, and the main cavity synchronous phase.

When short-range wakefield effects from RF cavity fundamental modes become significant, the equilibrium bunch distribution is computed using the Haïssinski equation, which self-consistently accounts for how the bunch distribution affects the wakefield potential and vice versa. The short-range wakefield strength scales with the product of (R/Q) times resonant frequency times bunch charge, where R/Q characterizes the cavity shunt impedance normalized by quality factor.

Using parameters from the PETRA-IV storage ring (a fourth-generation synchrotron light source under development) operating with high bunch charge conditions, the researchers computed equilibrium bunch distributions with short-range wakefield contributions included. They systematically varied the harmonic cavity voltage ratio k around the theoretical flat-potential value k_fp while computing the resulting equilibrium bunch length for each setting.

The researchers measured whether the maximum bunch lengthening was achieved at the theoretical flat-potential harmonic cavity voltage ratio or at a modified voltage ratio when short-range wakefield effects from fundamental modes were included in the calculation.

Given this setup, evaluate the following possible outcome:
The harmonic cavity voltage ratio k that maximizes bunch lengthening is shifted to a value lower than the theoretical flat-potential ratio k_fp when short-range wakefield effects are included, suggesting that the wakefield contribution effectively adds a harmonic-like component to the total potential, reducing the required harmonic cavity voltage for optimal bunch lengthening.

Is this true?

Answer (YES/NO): NO